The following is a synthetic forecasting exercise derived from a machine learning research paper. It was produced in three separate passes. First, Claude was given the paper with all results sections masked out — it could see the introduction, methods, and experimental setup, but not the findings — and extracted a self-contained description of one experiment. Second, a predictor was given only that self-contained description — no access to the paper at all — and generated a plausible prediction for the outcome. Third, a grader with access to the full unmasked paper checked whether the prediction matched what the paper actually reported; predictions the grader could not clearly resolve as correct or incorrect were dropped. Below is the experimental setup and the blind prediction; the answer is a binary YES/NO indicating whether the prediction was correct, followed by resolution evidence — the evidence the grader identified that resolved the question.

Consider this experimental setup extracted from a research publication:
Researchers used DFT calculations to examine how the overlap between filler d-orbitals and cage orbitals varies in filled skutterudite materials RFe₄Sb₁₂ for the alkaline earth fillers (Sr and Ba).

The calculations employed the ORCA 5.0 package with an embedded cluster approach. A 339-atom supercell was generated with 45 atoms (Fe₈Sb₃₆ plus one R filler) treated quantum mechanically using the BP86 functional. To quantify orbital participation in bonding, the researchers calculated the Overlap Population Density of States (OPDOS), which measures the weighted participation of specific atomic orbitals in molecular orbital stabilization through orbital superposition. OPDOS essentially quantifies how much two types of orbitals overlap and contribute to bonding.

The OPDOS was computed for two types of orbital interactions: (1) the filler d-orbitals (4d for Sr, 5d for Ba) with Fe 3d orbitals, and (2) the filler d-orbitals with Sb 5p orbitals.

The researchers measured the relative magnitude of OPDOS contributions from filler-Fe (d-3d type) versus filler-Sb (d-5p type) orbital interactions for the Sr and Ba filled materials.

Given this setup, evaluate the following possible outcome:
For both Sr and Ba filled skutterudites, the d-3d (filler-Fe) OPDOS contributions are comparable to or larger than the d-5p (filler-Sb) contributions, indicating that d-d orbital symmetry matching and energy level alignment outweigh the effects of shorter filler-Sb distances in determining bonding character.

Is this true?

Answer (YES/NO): NO